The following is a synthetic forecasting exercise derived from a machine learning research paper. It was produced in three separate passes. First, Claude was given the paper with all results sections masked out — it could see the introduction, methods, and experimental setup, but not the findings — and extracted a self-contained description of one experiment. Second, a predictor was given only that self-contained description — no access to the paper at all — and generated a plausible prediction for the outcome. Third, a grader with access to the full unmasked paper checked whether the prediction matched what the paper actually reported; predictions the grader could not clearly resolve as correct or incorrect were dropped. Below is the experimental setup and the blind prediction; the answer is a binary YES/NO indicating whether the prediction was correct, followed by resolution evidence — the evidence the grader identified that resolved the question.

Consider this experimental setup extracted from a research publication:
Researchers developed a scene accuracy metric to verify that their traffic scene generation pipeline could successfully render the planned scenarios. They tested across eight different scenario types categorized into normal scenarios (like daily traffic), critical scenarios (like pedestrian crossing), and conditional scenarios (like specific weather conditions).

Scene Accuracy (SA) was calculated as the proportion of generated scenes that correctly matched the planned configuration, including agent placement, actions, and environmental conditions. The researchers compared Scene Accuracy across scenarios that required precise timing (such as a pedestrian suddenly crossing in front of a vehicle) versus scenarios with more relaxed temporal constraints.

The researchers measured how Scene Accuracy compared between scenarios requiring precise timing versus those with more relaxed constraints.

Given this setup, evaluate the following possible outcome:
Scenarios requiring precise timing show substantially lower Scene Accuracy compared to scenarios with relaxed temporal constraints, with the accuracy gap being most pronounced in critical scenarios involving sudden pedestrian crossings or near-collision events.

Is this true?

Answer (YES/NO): NO